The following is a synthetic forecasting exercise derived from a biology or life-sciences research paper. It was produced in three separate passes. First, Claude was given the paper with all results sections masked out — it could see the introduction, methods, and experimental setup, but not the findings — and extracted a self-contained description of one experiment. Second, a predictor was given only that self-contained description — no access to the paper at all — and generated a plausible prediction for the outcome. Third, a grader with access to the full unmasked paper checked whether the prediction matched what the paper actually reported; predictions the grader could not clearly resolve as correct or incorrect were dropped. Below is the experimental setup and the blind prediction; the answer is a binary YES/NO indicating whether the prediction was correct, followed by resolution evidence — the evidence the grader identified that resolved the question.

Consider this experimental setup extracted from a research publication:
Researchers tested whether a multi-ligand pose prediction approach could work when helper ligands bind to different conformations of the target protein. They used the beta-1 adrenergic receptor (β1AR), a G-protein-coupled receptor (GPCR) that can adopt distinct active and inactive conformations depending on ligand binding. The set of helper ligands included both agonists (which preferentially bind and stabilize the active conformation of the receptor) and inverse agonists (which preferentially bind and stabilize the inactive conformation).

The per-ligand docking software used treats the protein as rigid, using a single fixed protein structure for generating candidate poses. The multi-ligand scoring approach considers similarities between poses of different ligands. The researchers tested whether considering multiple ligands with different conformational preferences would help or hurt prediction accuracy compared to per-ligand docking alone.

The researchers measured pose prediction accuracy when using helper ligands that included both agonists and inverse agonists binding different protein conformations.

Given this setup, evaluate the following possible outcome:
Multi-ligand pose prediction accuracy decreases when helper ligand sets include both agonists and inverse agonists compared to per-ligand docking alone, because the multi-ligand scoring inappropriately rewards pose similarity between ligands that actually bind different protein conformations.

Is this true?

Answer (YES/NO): NO